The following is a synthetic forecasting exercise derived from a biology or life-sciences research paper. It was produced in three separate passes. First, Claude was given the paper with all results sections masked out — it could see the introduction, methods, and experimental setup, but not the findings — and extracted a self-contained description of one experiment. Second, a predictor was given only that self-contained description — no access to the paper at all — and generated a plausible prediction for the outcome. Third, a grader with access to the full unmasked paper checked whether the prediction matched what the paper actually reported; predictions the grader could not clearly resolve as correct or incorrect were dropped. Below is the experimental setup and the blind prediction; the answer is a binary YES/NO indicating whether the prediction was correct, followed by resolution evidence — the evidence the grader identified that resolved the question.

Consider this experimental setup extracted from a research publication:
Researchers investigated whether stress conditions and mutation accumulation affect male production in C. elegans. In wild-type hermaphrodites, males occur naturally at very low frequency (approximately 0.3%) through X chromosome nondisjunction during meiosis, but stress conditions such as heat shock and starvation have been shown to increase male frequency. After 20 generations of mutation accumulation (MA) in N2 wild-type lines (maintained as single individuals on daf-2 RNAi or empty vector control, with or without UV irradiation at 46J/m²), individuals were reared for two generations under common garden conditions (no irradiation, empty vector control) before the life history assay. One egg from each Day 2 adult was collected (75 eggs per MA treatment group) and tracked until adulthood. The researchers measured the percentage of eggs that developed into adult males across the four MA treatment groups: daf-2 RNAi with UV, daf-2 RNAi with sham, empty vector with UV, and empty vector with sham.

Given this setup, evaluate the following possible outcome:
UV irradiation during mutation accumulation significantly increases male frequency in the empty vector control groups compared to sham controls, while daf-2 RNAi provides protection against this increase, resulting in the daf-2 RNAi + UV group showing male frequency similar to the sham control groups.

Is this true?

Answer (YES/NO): NO